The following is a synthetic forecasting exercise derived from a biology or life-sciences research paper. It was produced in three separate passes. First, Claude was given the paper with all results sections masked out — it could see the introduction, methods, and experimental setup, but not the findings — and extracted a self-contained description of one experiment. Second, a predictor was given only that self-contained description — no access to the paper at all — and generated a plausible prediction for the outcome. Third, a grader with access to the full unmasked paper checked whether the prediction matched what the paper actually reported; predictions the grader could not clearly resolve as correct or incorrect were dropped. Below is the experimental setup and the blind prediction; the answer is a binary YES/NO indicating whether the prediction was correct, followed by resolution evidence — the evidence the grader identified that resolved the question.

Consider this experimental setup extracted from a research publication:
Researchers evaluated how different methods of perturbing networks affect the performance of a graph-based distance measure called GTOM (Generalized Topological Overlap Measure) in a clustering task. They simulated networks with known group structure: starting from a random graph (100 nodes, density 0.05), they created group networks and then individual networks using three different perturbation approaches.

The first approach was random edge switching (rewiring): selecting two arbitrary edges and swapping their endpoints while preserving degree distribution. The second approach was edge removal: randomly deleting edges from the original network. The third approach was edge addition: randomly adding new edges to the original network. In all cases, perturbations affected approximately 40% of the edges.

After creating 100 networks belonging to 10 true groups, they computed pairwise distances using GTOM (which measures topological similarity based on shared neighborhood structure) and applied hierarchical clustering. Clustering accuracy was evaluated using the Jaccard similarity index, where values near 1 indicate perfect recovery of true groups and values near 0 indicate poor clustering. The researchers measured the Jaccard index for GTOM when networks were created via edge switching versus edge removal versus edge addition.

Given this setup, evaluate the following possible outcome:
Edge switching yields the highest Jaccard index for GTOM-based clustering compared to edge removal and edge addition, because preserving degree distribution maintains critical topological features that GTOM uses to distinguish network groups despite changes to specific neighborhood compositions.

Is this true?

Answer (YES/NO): NO